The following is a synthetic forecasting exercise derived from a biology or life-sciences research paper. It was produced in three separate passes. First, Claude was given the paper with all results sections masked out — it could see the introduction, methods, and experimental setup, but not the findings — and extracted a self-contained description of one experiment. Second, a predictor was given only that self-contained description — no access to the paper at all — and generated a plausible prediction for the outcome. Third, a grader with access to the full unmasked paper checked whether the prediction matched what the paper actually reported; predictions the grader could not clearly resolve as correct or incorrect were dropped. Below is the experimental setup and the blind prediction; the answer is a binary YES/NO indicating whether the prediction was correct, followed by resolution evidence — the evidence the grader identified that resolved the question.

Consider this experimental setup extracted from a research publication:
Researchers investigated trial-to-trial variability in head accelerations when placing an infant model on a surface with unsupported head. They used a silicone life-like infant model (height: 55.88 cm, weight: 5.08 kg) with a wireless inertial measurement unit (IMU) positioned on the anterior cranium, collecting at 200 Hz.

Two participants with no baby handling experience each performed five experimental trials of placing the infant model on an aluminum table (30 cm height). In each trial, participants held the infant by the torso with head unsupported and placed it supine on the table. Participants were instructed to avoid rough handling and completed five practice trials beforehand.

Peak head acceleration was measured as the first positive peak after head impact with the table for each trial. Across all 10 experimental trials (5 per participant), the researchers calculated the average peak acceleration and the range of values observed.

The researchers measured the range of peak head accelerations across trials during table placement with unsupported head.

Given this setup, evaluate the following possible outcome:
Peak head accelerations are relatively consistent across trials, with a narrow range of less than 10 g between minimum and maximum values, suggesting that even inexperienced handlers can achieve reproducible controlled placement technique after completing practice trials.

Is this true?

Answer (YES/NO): NO